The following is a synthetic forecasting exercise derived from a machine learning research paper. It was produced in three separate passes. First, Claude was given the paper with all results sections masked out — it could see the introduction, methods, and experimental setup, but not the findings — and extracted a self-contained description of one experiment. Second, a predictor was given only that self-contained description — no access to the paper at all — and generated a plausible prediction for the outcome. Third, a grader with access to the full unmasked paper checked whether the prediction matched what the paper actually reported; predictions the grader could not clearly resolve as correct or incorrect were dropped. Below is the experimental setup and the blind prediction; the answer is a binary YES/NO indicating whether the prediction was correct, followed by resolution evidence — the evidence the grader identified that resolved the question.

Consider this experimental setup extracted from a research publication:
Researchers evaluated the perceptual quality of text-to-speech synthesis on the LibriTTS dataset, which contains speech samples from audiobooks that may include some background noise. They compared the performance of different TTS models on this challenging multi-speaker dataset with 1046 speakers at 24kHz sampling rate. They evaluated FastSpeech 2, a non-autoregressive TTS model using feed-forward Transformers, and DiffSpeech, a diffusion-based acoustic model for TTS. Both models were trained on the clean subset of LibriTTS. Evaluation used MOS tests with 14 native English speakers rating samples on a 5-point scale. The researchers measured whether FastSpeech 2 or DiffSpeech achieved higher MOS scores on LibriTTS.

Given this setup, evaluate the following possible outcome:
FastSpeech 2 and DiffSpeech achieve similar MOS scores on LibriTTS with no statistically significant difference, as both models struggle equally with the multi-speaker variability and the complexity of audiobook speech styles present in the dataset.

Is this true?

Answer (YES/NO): YES